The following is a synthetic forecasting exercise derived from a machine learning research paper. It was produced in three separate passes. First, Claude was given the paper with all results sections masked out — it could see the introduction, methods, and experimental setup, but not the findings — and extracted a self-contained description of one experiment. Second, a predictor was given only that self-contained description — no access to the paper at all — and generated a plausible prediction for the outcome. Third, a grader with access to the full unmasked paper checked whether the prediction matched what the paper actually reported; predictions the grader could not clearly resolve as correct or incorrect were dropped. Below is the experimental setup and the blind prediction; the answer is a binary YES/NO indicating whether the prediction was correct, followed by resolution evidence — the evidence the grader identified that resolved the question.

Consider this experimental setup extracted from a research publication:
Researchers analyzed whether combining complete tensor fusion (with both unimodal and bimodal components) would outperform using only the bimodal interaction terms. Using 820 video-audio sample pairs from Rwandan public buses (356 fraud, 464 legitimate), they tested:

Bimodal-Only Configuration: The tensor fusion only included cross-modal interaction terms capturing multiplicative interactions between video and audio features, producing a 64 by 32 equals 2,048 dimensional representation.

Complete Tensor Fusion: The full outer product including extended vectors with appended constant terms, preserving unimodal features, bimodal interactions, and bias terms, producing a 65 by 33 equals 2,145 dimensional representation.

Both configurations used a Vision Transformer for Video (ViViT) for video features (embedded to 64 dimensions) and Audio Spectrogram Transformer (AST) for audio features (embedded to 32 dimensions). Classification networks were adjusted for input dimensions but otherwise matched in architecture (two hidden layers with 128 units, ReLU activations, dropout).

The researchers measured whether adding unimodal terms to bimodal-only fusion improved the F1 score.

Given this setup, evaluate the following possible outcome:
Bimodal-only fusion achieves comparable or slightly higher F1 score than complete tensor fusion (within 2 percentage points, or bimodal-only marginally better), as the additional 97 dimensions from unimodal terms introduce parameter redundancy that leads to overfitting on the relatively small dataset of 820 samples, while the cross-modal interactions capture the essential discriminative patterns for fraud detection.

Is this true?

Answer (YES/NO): NO